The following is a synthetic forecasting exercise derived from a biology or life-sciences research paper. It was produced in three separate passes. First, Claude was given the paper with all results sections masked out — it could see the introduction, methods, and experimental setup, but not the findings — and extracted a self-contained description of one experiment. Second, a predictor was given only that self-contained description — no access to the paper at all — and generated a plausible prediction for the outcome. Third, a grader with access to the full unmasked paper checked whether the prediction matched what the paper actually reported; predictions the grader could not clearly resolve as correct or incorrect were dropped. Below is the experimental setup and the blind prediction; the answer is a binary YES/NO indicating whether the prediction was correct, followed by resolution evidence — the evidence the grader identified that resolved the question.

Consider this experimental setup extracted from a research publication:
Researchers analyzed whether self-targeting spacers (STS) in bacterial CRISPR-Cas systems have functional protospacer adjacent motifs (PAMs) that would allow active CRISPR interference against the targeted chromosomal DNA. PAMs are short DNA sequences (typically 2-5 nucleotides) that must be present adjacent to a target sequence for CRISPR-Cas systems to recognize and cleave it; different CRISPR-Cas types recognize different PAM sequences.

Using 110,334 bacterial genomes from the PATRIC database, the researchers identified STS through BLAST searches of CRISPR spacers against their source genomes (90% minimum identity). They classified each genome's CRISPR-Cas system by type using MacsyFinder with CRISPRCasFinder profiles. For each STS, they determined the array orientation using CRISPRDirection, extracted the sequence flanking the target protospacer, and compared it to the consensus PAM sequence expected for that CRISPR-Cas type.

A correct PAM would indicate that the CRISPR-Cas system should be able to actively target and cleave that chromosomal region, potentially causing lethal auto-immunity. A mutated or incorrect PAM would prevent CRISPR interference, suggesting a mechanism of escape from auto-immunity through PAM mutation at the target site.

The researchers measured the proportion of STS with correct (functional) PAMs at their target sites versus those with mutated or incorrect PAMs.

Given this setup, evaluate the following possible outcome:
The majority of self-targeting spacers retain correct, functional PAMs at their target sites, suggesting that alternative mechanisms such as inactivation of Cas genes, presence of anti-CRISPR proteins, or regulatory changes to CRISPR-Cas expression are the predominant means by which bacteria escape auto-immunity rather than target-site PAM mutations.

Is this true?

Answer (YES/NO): NO